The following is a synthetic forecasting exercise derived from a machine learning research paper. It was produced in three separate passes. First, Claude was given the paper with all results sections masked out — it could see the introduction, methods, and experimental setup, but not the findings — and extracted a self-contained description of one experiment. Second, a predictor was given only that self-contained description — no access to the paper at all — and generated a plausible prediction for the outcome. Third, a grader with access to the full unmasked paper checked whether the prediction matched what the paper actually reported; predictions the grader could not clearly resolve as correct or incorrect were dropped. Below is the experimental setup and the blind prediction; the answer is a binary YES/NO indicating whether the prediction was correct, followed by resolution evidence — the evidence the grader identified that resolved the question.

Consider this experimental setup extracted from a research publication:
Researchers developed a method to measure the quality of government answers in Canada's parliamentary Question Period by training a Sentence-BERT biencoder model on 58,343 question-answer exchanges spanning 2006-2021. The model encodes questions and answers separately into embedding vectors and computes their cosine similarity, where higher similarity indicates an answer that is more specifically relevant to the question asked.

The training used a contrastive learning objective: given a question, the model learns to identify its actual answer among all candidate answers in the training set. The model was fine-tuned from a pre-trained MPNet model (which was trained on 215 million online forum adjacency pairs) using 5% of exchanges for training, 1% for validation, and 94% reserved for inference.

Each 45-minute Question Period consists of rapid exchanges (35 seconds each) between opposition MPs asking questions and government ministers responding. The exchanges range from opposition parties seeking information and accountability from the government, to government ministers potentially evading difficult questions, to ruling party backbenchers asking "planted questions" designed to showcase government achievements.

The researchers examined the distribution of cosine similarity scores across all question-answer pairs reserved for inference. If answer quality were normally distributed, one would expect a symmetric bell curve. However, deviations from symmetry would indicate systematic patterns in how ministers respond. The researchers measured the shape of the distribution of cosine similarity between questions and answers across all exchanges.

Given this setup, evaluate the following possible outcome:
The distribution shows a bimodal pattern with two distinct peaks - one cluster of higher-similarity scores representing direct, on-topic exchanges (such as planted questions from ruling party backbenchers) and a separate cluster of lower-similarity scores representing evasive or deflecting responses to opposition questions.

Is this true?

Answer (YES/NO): NO